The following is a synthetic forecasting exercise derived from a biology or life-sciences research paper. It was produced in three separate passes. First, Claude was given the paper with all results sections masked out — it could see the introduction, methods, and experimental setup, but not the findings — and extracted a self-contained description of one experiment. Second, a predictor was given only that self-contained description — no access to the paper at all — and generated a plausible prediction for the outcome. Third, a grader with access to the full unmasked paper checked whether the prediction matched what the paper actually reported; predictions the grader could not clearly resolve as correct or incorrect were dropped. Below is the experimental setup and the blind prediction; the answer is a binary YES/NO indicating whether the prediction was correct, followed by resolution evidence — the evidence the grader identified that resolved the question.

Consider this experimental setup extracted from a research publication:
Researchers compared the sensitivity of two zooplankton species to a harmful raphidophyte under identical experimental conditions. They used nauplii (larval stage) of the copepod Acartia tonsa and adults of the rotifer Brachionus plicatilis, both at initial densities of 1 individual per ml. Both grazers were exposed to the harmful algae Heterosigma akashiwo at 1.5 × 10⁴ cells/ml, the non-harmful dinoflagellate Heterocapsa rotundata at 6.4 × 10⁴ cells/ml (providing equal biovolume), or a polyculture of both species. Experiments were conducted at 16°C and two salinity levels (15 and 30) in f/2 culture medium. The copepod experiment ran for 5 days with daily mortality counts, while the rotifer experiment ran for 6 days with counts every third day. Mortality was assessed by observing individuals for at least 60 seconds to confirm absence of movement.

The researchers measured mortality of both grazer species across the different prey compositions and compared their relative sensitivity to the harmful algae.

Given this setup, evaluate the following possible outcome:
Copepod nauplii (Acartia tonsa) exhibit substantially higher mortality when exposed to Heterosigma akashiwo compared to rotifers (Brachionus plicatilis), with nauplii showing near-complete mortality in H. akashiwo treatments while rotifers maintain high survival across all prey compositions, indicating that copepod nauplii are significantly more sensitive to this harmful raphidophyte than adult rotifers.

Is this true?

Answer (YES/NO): NO